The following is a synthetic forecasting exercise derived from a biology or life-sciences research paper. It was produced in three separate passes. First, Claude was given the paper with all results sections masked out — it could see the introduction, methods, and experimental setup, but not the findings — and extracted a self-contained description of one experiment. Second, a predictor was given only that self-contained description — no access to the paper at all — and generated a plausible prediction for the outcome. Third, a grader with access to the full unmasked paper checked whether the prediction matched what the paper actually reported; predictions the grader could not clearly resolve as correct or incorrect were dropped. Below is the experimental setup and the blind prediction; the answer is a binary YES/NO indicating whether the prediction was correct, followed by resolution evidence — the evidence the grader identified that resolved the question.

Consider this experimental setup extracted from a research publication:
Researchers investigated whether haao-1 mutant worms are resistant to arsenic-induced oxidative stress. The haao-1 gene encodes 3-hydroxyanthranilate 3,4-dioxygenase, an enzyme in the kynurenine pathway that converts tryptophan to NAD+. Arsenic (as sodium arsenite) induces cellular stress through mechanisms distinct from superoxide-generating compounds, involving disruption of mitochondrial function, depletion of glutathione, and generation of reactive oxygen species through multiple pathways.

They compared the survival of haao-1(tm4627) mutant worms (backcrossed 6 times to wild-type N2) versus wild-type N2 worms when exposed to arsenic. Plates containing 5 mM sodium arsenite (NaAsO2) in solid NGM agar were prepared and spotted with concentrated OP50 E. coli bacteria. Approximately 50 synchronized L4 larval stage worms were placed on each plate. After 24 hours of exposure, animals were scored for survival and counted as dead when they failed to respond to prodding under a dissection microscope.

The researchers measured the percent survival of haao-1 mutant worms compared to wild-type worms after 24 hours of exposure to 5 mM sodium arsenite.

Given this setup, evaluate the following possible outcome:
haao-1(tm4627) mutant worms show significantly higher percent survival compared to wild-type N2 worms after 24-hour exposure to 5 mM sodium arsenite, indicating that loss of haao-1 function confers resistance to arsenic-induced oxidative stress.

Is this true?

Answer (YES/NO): YES